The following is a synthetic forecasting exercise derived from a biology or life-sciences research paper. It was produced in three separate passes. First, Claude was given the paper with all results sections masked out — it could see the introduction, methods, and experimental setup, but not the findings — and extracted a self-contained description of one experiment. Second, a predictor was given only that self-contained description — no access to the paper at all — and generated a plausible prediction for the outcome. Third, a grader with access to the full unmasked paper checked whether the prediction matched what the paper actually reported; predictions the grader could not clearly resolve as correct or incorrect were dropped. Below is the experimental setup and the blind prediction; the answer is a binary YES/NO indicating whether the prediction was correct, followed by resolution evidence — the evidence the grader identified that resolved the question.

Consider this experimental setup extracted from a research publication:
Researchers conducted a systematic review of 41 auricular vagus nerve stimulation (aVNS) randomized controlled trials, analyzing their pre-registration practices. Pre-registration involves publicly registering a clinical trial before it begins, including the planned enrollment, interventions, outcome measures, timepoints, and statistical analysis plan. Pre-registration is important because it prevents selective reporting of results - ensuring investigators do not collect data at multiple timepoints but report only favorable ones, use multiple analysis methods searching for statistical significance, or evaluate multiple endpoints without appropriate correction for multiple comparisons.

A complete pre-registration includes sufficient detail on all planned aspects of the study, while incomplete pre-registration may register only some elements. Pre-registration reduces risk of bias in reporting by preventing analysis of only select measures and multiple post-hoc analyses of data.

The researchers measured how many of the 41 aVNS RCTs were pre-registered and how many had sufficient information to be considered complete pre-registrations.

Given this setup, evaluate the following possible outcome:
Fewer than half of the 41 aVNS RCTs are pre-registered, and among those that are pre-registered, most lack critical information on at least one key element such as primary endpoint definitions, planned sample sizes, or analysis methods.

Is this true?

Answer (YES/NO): YES